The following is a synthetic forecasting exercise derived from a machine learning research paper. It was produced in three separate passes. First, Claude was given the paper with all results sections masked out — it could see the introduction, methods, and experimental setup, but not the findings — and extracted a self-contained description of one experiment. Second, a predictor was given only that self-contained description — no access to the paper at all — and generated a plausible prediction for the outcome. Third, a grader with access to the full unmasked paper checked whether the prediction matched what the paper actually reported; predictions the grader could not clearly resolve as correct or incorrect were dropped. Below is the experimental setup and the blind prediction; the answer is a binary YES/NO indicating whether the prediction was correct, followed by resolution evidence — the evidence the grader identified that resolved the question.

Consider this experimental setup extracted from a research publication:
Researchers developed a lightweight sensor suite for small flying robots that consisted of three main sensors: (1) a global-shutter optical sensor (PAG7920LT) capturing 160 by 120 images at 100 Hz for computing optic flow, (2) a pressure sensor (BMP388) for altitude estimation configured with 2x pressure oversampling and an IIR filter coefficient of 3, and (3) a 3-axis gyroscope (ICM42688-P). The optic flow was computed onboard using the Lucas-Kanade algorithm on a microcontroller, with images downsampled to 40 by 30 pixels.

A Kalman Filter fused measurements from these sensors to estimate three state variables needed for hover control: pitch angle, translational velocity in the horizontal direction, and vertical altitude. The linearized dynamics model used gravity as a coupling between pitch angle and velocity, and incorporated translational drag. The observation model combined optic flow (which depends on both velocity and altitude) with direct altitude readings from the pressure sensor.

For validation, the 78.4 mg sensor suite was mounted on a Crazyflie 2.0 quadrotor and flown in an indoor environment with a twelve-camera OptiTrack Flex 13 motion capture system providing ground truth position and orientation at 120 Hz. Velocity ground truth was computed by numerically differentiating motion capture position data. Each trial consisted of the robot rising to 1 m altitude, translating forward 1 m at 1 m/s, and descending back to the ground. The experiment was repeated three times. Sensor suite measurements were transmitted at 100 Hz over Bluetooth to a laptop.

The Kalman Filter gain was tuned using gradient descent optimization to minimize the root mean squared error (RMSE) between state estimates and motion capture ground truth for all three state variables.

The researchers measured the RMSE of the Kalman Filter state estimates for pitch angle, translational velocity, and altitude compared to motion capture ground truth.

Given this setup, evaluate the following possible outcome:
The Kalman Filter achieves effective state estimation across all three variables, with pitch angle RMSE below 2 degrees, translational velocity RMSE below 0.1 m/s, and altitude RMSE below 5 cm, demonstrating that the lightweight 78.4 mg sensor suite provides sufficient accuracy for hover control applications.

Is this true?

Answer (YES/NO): NO